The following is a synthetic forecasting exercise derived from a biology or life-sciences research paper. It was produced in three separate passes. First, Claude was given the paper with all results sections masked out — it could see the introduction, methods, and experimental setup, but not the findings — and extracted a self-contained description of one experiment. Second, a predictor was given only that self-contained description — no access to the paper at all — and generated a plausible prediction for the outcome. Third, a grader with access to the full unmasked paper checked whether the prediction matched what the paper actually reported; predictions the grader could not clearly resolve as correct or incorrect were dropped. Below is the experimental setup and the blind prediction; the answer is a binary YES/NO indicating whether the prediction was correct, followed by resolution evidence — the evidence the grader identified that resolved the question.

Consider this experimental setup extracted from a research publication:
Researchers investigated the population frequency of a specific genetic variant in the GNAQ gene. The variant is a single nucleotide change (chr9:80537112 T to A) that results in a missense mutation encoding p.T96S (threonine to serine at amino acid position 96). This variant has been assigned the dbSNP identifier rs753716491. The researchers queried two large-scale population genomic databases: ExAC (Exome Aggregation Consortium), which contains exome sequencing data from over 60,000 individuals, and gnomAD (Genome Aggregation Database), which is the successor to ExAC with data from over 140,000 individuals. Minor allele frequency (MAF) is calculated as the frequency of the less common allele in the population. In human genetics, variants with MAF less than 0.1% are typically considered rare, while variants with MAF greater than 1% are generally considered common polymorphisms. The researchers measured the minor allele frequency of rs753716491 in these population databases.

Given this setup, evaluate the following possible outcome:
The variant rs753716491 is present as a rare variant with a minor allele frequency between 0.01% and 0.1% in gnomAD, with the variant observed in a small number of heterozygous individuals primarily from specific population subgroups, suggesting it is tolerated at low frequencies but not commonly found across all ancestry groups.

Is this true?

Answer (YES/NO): NO